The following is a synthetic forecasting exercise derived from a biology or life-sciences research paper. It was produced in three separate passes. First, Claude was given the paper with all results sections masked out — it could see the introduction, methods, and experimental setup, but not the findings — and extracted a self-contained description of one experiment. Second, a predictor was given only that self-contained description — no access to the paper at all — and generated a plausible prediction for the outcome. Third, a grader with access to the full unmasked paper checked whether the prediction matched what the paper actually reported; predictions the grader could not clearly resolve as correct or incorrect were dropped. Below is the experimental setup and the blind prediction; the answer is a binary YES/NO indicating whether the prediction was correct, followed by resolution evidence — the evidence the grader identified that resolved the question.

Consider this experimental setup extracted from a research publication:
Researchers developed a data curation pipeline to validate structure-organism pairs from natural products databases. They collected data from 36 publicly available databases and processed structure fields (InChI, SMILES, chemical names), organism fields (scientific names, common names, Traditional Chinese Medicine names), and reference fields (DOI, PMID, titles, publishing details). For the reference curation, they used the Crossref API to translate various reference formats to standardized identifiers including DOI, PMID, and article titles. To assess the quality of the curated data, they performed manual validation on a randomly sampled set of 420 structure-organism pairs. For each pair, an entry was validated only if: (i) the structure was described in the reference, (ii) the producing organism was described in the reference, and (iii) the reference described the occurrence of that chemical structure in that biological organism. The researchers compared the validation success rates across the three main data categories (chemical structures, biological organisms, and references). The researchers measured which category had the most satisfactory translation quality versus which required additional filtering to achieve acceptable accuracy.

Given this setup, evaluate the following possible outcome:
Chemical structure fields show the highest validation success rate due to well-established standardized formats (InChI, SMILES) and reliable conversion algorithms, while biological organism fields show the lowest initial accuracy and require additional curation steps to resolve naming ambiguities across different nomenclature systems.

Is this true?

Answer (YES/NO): NO